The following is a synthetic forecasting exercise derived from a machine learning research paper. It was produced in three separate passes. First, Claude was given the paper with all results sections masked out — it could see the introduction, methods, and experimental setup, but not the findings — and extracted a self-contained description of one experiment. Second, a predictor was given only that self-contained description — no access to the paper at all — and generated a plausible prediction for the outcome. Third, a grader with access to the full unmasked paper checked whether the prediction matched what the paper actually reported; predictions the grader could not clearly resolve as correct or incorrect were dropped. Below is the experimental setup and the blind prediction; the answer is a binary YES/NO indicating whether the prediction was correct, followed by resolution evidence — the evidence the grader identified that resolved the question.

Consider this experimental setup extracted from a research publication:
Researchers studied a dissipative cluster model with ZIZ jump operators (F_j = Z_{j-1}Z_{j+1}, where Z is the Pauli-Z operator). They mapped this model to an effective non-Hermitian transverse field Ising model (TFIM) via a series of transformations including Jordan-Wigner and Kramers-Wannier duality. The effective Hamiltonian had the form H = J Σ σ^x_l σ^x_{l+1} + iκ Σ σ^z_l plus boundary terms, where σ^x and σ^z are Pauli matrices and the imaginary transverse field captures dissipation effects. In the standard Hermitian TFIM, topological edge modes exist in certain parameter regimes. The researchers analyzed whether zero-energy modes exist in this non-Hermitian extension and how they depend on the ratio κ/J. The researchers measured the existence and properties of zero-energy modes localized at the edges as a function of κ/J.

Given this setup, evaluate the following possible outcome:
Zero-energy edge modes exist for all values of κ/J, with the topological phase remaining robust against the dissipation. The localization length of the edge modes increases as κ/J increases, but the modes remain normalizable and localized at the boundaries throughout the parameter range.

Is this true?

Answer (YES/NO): NO